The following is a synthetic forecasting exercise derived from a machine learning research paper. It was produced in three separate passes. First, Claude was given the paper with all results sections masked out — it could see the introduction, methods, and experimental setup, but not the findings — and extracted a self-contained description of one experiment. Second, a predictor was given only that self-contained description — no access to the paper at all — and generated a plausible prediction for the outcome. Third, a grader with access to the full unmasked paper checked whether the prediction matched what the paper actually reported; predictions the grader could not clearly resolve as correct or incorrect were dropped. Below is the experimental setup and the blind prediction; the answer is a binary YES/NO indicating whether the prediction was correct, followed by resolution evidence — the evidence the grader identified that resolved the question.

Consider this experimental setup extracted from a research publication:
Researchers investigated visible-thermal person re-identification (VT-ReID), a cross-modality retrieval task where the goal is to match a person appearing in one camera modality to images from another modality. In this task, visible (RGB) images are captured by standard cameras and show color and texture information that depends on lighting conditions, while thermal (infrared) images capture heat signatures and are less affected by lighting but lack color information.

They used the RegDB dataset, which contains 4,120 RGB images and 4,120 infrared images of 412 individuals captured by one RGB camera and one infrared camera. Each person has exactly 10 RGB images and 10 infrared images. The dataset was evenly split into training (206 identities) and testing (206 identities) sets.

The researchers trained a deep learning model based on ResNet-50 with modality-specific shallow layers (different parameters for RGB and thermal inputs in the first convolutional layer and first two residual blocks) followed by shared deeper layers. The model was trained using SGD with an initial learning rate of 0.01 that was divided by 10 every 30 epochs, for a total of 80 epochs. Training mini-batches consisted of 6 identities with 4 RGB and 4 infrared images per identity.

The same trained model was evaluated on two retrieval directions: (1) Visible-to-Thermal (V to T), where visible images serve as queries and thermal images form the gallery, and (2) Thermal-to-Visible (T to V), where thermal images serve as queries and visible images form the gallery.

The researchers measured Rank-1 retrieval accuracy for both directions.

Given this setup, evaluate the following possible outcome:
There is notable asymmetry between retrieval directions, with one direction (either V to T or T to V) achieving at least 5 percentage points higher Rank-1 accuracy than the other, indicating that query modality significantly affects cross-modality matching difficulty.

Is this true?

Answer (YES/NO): NO